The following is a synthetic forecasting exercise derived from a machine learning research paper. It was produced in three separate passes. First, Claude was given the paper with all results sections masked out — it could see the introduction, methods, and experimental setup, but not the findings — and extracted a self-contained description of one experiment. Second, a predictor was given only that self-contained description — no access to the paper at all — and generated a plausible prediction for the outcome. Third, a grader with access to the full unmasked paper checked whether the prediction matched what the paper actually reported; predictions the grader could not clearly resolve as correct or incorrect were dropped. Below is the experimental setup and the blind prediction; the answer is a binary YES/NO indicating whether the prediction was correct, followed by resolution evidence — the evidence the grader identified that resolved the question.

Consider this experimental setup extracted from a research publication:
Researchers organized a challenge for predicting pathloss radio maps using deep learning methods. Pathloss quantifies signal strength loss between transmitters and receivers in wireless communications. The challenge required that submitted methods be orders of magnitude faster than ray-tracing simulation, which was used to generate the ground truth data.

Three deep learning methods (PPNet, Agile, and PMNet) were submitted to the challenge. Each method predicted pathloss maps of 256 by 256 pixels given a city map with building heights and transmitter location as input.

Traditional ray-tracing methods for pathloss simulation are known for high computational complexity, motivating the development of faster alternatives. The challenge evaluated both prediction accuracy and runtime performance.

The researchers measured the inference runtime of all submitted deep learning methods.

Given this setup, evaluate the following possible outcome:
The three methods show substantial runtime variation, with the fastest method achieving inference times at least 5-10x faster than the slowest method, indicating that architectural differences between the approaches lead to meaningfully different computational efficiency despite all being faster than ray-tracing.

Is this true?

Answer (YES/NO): NO